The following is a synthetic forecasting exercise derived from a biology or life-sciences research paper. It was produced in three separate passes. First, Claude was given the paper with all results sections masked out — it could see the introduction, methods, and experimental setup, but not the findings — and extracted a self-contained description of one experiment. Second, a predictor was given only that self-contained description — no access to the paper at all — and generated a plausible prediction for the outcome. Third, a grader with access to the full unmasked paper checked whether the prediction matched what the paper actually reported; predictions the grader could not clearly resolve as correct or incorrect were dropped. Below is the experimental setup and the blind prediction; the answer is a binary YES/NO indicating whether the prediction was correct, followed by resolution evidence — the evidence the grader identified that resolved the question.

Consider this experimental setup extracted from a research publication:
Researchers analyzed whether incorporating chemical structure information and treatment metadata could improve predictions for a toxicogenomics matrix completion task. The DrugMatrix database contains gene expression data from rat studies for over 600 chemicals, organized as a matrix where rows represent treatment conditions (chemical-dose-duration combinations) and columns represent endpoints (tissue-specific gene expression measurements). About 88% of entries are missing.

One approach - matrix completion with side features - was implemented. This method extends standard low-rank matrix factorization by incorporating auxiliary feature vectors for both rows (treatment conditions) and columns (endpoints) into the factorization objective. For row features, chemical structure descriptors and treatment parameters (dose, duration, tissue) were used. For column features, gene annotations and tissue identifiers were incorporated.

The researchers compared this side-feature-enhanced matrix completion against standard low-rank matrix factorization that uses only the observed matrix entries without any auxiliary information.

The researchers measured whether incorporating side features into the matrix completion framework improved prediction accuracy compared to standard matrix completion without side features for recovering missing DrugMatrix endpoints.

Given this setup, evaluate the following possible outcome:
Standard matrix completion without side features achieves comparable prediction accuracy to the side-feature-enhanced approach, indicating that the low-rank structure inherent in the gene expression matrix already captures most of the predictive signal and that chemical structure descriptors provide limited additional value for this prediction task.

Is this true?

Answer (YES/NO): YES